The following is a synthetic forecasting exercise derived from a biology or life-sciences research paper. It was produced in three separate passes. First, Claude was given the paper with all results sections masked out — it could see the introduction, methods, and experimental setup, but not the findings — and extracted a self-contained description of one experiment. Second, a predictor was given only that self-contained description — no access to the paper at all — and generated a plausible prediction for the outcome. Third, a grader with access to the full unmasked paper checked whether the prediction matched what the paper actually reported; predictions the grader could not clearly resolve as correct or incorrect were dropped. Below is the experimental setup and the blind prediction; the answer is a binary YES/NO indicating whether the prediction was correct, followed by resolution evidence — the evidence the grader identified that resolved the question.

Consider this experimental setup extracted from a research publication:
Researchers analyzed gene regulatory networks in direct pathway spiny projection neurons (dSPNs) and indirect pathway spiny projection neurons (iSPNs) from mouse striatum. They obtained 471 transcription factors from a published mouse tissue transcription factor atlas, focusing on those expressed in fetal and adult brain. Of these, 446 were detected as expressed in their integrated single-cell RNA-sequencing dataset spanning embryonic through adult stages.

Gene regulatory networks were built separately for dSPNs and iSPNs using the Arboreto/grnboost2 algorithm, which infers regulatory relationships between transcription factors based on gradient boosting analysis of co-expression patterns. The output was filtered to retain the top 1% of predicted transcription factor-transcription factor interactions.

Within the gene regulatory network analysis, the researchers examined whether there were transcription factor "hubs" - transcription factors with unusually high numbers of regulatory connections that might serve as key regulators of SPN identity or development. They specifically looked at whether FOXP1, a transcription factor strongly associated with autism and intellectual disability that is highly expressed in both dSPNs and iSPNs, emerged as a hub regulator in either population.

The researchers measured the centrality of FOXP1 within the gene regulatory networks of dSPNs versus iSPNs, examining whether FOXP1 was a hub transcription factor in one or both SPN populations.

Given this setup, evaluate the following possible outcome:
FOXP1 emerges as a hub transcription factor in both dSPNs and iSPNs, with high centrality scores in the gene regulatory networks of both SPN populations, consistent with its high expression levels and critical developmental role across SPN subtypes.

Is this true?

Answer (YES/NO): YES